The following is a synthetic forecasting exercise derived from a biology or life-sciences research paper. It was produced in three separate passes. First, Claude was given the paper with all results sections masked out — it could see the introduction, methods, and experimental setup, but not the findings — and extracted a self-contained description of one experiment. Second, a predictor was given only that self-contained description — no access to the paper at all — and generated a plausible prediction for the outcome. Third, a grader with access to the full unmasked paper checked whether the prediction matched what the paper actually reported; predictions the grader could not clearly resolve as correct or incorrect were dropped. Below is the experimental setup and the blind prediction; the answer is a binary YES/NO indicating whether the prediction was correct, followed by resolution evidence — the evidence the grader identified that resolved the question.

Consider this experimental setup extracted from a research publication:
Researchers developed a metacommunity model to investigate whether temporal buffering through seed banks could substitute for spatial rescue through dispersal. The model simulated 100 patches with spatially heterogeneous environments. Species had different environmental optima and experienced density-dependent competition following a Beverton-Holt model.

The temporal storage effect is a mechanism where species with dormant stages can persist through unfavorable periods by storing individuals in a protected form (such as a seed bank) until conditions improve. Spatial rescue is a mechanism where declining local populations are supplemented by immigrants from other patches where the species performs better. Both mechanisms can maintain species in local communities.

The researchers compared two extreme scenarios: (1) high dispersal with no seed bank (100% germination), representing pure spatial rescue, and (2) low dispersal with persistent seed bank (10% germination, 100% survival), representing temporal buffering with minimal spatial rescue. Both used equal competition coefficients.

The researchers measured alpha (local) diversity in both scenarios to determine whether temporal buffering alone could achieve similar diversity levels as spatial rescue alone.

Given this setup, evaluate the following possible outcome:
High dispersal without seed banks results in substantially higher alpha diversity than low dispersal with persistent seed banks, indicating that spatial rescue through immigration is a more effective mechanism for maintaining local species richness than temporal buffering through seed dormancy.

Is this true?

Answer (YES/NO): NO